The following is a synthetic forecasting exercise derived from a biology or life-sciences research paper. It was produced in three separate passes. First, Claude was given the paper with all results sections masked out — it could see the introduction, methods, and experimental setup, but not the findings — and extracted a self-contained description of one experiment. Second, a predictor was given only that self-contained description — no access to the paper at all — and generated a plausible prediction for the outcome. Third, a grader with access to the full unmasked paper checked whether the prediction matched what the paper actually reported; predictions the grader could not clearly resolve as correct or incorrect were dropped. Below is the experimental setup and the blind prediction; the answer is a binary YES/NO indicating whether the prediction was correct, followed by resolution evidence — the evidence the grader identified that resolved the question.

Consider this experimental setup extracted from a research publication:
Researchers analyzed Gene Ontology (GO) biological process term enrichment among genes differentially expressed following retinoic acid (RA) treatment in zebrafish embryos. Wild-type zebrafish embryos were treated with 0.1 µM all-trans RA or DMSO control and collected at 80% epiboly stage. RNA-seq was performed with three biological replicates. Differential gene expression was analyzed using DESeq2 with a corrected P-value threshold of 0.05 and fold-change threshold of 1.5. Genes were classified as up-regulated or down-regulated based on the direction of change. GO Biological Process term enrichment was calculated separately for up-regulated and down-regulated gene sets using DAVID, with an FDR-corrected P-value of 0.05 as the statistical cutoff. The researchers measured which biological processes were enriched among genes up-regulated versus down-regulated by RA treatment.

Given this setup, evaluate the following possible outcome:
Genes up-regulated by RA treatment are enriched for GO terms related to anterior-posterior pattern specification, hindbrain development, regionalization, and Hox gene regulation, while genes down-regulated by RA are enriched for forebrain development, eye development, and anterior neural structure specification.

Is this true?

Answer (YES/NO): NO